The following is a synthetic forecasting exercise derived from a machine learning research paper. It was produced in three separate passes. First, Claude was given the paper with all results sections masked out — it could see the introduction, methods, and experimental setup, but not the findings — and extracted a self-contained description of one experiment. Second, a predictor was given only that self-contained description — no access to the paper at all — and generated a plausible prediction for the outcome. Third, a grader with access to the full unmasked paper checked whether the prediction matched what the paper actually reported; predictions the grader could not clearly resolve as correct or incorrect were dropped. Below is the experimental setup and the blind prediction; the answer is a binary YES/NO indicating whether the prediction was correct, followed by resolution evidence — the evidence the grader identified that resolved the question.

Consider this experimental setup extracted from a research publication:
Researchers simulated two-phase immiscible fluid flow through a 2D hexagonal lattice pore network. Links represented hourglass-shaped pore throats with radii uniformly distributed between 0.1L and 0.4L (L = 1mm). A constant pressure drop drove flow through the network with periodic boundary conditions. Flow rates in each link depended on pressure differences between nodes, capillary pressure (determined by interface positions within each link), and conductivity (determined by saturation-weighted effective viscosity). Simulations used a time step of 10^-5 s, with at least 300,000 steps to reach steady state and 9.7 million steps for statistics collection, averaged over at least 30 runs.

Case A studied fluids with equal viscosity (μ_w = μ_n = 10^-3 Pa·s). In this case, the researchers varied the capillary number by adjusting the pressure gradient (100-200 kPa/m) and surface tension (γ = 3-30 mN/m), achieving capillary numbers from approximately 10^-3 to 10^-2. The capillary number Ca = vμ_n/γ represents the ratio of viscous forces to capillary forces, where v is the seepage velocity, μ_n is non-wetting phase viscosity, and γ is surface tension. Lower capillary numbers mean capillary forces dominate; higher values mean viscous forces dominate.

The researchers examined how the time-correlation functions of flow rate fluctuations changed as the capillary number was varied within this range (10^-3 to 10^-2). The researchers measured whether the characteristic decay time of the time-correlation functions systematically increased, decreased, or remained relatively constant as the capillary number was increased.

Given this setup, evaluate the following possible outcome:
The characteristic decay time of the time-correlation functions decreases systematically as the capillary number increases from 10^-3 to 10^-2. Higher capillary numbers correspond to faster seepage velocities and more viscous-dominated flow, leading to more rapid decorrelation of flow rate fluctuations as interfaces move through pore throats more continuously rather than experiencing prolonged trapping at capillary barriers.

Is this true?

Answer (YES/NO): YES